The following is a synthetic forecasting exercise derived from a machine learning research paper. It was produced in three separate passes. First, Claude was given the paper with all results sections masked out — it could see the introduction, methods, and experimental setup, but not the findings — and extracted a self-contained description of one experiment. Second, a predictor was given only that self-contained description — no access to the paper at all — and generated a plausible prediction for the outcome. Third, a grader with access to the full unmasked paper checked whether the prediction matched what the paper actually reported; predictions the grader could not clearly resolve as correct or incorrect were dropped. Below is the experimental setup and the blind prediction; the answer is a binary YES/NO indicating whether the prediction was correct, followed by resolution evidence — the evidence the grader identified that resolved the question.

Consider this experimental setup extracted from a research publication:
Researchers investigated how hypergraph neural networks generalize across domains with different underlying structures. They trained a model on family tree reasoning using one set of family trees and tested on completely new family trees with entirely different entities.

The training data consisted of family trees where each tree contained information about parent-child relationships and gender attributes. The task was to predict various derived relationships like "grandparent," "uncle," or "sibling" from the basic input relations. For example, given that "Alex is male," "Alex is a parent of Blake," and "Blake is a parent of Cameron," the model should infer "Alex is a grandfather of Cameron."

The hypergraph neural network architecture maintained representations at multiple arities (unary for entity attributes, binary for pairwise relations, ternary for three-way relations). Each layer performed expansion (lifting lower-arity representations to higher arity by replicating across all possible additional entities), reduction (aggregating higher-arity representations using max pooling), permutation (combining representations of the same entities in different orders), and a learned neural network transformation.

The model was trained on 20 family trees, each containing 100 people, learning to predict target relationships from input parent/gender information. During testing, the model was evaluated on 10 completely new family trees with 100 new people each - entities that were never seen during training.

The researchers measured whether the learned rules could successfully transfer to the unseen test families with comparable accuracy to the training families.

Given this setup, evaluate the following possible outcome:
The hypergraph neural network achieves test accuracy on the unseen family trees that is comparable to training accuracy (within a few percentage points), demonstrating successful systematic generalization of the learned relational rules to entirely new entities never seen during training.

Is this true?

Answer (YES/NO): YES